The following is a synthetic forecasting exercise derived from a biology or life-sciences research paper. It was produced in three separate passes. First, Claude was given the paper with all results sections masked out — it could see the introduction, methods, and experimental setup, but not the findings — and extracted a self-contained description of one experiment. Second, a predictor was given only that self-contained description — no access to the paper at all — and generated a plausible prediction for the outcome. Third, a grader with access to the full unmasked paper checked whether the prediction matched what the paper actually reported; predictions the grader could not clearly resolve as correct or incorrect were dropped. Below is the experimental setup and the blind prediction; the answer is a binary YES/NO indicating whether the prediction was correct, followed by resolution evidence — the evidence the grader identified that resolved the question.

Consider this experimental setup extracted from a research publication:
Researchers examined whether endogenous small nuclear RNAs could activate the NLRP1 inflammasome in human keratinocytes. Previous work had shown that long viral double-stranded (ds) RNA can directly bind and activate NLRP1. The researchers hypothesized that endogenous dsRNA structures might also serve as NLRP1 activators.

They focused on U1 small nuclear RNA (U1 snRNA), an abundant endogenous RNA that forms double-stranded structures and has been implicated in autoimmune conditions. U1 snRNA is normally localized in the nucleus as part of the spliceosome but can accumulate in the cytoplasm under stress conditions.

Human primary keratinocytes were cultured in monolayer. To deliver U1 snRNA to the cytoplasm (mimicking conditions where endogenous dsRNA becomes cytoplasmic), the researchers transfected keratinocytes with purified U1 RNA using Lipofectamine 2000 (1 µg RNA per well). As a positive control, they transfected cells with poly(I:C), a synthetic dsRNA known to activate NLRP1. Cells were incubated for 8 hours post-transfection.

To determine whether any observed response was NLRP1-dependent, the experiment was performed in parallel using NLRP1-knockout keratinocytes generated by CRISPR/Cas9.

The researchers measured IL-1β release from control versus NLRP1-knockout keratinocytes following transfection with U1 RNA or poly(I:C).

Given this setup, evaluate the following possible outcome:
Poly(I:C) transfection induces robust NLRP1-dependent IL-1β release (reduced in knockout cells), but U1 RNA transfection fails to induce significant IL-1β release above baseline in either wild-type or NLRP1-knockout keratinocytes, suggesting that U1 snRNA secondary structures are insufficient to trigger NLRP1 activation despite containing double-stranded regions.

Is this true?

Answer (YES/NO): NO